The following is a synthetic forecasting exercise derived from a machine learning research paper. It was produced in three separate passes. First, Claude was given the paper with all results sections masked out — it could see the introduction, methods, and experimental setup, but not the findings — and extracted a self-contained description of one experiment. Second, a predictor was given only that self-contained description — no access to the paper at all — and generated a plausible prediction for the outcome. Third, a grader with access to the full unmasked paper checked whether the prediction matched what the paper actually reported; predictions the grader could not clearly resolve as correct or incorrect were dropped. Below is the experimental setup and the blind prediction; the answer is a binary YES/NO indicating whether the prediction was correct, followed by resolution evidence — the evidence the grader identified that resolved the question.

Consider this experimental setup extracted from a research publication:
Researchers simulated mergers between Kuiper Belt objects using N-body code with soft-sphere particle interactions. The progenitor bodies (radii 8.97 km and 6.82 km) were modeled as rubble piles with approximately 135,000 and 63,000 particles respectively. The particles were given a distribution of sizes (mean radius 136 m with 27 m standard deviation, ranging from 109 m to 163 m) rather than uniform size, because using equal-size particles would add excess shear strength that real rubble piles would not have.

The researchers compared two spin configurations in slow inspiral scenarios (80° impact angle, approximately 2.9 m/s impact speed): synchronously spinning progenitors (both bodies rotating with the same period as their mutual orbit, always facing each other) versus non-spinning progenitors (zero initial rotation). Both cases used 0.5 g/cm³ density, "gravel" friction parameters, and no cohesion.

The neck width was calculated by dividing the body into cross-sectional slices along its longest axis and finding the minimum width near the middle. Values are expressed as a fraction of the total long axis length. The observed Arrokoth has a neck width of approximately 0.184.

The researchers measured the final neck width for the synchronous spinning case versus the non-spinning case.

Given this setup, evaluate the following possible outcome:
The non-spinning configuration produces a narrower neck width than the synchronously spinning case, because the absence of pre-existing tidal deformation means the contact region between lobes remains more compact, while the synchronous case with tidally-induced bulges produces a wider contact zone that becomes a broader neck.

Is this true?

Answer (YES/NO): NO